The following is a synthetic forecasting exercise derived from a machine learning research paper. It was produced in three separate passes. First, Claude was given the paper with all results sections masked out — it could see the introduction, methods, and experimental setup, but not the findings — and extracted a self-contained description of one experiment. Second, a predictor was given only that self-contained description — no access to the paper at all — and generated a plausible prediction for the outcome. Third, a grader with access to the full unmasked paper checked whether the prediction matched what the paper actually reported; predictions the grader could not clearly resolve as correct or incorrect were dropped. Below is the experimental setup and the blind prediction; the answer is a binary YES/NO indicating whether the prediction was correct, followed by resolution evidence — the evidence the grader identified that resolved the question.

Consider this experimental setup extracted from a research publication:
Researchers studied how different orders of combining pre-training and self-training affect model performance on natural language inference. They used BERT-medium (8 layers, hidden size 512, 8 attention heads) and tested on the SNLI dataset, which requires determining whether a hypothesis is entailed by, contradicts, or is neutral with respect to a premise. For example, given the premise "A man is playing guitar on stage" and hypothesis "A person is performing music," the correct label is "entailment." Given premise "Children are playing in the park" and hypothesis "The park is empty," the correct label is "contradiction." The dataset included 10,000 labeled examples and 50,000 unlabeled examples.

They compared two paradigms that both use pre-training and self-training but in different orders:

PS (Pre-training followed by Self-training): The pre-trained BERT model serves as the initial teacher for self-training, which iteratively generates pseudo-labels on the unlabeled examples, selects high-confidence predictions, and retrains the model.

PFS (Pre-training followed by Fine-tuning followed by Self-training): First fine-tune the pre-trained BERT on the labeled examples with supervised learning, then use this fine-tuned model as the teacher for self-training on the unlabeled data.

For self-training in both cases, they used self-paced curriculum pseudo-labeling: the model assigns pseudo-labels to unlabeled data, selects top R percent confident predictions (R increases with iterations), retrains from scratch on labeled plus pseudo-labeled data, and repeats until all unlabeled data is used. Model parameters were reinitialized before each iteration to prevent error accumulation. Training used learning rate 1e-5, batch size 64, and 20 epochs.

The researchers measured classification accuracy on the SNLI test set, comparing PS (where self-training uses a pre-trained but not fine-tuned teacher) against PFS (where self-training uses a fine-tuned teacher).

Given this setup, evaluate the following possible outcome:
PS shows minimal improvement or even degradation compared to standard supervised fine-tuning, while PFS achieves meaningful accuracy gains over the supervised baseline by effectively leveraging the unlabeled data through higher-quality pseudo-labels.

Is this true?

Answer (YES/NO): NO